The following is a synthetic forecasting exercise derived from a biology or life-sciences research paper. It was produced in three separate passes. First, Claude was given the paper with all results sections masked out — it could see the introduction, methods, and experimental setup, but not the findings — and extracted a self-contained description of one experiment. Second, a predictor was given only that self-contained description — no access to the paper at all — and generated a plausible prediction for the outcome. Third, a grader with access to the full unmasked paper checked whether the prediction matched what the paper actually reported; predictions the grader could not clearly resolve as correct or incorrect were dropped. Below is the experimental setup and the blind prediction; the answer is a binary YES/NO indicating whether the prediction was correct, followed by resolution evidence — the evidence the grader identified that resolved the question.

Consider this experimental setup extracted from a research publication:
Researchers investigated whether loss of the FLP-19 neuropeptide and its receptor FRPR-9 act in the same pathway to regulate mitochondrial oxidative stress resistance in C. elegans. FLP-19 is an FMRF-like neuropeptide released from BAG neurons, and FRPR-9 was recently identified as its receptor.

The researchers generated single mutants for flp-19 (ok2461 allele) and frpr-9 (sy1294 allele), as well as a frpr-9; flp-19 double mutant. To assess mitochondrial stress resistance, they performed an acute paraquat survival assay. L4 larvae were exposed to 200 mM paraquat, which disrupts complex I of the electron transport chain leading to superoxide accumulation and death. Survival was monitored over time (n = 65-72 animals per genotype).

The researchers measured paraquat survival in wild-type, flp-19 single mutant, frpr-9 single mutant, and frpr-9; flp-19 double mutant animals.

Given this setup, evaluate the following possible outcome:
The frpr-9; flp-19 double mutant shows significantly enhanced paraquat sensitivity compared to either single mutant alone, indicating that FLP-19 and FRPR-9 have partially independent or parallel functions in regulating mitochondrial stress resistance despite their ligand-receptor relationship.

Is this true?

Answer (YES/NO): NO